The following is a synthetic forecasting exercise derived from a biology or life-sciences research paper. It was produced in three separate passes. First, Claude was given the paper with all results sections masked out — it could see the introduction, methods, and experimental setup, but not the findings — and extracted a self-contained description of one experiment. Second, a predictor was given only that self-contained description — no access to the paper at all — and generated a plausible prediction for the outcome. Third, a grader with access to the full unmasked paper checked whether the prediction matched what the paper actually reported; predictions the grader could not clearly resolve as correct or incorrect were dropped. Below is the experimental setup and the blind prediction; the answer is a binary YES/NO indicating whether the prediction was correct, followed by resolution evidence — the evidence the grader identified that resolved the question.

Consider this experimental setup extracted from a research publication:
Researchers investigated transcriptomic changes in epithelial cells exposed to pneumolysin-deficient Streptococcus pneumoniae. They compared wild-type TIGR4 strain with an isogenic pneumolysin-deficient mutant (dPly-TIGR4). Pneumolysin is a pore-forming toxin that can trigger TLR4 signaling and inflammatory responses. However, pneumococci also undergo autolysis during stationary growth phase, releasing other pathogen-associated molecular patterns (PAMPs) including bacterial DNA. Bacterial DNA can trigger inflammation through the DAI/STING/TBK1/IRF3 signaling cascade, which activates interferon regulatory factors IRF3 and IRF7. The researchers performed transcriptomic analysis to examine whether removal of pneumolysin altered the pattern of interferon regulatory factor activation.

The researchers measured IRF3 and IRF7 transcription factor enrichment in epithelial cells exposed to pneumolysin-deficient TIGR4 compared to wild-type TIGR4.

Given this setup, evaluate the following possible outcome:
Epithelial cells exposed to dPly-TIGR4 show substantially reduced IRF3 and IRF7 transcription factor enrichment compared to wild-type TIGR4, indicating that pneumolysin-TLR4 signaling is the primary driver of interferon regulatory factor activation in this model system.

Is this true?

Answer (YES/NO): NO